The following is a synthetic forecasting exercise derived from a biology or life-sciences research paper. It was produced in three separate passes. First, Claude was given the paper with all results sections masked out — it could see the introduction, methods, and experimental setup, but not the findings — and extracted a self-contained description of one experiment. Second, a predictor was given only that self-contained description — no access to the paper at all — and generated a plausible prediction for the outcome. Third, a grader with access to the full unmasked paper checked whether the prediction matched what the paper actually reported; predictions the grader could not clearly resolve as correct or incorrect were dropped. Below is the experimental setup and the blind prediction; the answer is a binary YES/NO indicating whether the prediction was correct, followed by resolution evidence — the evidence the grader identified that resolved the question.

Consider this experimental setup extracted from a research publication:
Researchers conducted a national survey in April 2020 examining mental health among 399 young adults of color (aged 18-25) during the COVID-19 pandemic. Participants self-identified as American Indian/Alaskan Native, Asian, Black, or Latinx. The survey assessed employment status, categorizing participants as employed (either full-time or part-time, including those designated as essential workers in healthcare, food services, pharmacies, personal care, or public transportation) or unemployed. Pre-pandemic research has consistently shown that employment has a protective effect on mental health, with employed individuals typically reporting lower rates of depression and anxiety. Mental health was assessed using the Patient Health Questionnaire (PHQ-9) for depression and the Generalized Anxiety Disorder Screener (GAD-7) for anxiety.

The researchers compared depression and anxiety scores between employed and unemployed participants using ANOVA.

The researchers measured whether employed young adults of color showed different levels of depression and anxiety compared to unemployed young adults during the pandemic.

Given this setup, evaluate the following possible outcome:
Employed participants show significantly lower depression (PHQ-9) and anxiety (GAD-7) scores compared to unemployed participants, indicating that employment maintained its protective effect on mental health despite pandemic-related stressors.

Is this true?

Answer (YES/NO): NO